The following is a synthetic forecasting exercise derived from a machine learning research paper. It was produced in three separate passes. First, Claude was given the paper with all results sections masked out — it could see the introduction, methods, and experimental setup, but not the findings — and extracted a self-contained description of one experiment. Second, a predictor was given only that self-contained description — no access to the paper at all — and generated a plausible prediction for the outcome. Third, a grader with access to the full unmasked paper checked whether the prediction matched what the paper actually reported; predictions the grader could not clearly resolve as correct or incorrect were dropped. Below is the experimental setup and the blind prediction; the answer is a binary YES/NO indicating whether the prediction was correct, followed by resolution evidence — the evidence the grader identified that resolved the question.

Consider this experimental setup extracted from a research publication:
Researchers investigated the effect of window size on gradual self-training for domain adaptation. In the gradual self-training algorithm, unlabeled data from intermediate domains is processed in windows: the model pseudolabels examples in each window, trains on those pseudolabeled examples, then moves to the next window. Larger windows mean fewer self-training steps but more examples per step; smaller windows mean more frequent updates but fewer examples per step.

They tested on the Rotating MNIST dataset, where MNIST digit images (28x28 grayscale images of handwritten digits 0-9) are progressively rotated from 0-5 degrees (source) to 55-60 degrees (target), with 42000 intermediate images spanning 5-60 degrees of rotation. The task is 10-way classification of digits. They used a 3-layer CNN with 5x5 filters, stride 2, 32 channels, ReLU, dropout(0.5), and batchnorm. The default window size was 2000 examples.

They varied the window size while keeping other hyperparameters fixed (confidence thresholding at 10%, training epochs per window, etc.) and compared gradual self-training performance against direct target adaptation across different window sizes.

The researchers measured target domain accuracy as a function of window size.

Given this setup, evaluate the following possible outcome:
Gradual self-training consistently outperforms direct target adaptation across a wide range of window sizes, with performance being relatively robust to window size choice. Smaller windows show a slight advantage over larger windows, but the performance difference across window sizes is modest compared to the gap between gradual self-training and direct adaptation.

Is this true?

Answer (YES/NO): YES